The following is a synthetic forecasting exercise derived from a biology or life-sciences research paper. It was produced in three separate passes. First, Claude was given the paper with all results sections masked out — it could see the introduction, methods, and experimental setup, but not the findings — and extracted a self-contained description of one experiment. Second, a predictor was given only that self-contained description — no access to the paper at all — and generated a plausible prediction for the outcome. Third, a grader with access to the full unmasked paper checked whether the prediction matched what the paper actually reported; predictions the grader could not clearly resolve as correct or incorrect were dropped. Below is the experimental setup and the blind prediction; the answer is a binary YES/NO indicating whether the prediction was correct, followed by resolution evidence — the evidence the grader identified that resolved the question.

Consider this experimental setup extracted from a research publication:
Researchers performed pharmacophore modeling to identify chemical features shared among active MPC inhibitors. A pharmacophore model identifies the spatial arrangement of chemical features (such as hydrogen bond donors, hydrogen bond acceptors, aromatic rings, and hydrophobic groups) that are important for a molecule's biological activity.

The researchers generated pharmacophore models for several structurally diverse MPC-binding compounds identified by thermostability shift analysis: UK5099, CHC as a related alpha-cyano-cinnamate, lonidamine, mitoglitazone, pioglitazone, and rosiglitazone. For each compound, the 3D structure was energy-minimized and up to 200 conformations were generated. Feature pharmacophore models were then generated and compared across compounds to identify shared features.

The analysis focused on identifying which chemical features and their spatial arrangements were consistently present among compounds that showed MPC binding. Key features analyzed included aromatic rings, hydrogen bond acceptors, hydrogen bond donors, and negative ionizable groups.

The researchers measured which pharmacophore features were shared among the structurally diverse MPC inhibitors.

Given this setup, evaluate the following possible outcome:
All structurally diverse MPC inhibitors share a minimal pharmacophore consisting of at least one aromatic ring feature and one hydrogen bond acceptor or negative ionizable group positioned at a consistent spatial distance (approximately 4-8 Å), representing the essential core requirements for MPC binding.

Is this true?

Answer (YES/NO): NO